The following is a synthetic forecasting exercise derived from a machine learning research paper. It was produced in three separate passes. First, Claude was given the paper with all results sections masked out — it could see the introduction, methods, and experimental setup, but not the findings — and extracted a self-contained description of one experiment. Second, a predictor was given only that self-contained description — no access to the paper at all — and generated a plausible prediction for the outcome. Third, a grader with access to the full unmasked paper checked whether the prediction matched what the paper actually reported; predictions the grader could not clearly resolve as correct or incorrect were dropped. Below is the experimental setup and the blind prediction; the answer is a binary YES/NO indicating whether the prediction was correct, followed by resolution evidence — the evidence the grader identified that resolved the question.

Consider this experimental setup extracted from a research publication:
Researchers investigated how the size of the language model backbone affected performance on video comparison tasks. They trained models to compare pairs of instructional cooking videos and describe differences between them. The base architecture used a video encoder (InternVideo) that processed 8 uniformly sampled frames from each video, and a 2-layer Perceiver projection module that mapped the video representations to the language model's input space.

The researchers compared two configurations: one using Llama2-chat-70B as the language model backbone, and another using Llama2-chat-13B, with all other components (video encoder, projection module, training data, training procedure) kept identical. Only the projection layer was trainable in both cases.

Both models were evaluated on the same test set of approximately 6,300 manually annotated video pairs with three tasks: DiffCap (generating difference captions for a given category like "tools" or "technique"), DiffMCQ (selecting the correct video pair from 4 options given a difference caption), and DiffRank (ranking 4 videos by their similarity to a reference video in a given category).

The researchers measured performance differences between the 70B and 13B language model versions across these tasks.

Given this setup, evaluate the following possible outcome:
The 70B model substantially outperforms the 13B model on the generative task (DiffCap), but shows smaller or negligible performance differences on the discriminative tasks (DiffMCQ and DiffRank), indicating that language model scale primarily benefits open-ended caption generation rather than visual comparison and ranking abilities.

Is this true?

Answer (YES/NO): NO